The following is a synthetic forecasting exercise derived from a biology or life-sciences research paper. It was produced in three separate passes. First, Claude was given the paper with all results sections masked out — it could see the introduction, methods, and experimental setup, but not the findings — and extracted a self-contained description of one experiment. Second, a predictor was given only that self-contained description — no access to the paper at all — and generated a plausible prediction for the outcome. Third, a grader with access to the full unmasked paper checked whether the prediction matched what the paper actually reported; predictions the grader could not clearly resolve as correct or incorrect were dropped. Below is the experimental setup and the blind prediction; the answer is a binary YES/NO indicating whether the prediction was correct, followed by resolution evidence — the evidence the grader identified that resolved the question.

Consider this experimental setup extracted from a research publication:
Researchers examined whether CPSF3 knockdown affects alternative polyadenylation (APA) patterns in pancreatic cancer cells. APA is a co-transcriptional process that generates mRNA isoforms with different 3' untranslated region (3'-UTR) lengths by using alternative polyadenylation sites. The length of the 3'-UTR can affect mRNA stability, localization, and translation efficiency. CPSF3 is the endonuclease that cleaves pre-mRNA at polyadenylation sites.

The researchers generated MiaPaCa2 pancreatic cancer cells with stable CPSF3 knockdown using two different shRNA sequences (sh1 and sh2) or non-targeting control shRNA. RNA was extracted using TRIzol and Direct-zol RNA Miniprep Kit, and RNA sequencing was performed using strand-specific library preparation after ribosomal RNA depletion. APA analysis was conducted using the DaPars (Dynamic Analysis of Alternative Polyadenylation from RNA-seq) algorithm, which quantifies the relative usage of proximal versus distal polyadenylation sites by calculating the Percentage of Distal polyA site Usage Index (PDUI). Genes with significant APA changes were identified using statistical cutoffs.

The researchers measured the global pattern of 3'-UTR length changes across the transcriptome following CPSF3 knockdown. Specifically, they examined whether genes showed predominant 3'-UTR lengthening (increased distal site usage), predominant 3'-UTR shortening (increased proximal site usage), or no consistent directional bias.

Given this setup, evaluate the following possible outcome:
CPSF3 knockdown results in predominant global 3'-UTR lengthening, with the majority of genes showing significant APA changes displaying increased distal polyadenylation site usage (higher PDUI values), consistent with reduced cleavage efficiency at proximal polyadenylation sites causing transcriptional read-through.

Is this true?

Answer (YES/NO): NO